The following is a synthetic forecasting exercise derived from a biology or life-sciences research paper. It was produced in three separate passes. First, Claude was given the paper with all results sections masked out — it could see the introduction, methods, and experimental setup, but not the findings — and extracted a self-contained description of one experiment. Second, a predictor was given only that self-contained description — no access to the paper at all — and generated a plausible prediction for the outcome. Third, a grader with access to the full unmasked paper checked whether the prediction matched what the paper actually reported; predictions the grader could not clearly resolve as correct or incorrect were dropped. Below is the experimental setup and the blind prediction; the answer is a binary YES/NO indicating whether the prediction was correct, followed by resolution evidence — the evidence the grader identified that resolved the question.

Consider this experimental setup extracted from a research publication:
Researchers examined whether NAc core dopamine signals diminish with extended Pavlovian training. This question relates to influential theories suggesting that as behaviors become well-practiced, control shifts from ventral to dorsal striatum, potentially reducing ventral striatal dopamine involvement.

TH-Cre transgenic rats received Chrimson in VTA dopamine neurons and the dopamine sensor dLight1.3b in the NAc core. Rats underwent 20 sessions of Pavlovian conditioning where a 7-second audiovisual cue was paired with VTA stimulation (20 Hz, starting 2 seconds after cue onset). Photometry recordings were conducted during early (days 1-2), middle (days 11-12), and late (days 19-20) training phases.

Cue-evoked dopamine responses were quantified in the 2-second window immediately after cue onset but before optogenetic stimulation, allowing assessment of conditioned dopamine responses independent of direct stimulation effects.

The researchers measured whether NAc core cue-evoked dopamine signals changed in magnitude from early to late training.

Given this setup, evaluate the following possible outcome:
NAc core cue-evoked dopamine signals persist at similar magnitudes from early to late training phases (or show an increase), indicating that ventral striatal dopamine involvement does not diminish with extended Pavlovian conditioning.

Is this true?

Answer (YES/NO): YES